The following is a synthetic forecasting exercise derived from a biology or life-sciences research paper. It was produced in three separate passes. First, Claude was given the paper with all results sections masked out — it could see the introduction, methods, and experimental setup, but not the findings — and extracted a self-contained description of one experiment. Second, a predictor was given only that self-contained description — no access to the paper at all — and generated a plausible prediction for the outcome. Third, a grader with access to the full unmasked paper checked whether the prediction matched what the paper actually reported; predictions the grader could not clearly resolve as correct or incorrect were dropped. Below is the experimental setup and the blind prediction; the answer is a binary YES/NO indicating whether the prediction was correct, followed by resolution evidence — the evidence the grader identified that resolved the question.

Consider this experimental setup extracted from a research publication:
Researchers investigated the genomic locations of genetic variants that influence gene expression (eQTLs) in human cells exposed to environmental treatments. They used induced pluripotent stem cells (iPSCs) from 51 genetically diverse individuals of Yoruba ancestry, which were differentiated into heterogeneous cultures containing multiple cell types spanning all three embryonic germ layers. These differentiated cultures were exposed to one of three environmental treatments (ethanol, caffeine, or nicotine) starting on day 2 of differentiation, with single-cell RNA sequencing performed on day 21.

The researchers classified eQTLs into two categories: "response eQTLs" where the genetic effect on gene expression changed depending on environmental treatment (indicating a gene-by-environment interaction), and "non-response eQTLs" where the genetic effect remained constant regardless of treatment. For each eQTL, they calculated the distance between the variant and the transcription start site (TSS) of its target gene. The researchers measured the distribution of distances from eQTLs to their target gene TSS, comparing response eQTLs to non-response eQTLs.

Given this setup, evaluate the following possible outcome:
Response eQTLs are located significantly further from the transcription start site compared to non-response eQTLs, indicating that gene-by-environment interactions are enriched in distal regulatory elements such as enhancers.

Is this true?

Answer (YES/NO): YES